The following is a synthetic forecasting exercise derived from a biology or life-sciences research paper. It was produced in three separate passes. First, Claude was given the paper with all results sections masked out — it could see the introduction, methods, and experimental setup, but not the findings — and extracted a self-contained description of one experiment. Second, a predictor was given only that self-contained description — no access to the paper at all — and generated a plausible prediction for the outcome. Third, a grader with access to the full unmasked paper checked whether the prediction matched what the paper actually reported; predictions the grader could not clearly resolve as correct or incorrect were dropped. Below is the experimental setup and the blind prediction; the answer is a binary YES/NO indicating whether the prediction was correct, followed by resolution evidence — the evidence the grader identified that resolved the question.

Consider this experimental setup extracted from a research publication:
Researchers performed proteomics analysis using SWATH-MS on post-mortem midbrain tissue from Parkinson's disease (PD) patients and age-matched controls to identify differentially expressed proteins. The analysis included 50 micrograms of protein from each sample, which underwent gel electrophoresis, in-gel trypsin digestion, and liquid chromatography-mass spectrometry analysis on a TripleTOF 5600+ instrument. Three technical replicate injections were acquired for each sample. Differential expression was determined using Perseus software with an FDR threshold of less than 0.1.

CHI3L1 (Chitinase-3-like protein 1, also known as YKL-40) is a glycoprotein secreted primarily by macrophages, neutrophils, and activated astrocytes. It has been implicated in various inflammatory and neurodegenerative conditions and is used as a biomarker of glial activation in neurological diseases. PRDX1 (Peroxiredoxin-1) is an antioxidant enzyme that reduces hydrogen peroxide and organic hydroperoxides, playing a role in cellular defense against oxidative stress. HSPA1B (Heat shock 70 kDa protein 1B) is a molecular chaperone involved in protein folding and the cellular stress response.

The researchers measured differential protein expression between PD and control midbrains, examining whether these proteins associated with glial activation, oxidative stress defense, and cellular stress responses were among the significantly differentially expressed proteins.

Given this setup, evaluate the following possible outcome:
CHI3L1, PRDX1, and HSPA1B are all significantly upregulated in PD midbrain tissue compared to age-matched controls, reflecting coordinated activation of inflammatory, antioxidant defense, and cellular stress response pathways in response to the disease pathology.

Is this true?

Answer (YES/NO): YES